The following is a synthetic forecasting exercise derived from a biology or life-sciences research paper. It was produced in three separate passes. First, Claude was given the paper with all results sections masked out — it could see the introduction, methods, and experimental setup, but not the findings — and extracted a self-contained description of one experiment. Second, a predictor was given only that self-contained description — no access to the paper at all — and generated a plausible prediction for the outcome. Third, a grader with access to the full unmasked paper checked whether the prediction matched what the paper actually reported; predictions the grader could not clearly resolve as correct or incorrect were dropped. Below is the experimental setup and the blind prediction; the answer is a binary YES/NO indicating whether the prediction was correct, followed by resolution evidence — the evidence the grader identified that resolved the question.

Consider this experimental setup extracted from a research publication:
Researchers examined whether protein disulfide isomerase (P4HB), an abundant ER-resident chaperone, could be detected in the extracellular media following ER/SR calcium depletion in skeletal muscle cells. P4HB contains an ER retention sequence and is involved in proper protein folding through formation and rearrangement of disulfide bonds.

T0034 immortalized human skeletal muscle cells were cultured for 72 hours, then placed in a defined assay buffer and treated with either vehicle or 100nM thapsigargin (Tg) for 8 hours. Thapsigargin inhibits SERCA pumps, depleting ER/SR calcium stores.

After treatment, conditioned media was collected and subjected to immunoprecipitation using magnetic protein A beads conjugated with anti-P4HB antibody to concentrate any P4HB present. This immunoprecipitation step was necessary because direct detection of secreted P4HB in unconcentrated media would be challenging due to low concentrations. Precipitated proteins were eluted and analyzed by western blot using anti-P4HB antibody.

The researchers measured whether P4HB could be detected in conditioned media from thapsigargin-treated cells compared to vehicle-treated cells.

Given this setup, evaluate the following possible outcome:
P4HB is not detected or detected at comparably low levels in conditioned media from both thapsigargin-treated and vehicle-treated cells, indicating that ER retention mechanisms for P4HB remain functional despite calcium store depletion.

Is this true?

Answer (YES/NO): NO